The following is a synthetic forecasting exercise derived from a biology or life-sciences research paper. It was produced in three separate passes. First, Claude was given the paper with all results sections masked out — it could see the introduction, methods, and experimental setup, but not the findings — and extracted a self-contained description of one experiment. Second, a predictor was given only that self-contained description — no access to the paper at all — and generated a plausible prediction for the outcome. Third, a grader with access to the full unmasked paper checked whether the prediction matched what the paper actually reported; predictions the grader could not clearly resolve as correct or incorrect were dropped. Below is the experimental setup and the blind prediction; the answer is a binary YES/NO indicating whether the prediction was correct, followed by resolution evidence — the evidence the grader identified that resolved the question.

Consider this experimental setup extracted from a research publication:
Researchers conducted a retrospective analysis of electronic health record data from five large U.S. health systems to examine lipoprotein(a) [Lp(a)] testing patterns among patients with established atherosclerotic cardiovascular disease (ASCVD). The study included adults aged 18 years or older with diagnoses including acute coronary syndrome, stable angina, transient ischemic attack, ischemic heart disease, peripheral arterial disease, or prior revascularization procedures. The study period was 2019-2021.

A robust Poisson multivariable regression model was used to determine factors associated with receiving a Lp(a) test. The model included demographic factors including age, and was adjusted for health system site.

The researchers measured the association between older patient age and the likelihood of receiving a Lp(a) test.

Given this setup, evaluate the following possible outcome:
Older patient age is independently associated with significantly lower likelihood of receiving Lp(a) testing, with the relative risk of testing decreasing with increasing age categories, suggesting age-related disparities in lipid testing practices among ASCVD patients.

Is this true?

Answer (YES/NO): YES